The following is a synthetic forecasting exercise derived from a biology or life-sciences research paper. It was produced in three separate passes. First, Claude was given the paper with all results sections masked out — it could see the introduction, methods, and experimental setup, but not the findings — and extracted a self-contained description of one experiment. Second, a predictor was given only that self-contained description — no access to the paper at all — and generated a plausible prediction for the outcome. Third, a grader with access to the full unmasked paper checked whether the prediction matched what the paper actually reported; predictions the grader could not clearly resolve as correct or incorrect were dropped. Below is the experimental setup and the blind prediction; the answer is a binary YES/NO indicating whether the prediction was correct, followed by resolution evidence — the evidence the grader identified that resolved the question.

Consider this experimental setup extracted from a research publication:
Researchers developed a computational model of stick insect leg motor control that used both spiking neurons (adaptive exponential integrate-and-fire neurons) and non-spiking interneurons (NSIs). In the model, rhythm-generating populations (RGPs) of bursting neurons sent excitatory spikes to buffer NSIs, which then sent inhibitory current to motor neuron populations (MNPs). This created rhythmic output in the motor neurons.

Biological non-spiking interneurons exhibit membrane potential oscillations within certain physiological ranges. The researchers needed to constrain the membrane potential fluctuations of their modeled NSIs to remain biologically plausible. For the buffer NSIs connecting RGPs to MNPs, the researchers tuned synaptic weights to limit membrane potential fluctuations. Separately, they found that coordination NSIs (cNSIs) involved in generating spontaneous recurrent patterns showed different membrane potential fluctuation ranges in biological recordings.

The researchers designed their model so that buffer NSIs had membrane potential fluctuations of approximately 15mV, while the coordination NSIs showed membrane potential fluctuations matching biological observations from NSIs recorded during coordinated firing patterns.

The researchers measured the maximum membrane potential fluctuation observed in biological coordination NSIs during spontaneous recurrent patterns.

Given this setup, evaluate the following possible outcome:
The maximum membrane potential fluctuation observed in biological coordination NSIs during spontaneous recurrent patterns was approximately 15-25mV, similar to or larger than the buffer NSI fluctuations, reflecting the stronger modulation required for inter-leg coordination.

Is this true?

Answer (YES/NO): NO